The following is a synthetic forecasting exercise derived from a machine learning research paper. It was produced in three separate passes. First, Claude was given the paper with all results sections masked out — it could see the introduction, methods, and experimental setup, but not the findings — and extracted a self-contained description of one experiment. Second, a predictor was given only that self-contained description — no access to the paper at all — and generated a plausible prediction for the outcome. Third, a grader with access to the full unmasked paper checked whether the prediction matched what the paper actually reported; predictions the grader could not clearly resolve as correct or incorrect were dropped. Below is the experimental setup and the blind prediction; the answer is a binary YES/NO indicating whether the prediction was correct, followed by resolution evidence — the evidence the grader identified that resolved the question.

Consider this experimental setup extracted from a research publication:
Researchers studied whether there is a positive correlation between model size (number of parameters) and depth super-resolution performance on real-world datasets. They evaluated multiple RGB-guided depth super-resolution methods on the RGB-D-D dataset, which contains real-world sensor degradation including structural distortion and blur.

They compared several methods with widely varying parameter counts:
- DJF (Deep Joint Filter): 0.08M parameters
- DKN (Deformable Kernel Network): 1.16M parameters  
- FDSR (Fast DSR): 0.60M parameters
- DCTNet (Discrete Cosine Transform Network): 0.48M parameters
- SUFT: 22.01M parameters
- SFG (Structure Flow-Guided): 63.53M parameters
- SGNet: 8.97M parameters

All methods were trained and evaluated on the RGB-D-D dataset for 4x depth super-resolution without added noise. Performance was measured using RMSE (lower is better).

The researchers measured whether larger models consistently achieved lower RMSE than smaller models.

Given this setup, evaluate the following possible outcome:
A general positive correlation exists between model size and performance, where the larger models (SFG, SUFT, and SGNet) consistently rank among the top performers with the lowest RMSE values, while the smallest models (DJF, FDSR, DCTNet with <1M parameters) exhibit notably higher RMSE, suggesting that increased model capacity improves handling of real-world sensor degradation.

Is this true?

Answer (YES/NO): NO